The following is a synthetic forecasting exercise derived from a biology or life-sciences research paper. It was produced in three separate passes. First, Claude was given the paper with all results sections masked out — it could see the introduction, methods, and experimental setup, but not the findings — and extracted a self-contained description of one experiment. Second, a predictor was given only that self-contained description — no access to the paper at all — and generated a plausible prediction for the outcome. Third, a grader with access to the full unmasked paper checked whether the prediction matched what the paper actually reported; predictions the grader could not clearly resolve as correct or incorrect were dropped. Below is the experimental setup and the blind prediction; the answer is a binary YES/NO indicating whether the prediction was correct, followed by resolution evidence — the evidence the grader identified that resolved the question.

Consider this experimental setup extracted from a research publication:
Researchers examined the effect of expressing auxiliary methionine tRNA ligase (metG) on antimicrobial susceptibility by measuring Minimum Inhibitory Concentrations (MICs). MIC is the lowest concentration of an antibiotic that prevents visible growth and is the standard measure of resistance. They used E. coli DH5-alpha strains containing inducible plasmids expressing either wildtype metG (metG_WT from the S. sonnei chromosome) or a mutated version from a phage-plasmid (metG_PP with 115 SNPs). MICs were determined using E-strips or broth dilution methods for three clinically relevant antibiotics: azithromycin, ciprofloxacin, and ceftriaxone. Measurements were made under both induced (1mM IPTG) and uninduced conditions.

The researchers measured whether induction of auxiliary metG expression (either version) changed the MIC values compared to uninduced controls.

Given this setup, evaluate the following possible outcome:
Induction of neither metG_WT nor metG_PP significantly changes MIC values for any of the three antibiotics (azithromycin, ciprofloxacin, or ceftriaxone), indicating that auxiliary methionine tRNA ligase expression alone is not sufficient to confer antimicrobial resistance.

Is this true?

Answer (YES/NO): YES